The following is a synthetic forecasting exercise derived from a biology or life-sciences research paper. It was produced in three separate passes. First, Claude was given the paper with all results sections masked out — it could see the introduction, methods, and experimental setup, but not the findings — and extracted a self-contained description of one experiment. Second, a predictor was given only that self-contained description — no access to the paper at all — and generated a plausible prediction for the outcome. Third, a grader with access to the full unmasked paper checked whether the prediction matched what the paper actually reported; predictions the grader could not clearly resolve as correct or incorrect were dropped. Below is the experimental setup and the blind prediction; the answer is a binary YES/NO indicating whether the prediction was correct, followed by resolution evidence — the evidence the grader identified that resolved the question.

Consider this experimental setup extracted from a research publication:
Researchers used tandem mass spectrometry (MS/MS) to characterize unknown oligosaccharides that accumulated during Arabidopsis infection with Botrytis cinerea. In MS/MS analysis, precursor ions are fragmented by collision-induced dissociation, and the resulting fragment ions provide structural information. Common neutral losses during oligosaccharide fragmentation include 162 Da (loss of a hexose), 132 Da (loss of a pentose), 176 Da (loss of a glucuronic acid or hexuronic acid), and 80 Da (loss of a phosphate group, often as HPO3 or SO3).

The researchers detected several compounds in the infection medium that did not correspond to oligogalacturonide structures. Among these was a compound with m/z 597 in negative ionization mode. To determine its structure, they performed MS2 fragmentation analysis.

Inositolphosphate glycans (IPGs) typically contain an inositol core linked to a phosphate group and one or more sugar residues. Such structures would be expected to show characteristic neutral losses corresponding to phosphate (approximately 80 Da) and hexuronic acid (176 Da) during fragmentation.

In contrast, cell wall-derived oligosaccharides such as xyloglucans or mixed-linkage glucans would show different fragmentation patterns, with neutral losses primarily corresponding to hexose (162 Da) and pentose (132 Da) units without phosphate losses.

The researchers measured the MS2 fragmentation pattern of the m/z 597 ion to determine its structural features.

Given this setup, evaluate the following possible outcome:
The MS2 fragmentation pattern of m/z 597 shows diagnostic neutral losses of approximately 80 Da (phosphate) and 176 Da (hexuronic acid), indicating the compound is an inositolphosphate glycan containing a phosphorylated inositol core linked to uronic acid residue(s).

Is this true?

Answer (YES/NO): NO